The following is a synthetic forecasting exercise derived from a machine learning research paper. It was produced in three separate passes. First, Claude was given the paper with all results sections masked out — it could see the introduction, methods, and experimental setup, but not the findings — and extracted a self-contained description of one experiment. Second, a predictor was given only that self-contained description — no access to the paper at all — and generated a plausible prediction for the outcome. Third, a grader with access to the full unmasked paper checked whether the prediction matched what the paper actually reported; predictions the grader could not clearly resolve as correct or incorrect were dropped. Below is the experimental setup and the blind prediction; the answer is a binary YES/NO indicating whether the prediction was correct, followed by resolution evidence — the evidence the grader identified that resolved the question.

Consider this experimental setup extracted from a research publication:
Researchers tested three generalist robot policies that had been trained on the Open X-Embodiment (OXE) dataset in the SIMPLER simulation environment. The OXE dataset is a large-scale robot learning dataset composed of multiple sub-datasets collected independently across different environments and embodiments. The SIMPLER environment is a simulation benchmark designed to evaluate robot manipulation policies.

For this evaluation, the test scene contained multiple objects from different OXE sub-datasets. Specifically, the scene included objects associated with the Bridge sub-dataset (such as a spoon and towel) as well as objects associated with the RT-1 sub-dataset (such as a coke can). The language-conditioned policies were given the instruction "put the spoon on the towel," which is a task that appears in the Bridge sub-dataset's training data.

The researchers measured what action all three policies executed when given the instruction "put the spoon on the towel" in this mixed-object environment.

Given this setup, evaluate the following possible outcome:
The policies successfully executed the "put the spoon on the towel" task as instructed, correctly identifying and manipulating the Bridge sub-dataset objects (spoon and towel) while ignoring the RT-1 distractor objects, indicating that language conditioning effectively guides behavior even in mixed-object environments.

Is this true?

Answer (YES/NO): NO